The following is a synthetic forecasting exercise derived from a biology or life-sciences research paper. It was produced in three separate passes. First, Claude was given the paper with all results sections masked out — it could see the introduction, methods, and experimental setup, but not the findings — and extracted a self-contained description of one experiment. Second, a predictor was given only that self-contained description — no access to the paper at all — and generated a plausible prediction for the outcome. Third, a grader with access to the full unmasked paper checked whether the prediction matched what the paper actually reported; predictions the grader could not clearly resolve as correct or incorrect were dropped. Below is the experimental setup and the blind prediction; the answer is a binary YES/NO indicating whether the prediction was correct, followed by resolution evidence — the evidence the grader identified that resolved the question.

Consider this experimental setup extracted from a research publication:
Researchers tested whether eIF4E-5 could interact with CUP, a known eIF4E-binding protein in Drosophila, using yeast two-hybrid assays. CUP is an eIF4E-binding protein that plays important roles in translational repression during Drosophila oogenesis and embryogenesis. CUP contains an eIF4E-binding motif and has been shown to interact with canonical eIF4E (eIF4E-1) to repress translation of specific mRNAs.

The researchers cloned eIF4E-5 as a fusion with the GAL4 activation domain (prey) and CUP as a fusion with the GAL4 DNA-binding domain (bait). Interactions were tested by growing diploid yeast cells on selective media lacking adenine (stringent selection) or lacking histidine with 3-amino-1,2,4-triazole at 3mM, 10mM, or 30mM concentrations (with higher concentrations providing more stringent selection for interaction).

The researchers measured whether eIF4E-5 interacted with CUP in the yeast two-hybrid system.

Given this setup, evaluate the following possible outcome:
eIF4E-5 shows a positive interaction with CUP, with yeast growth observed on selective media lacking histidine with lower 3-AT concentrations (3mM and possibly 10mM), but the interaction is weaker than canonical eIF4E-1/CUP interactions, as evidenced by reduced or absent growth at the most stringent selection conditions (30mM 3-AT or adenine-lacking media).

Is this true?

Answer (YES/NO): NO